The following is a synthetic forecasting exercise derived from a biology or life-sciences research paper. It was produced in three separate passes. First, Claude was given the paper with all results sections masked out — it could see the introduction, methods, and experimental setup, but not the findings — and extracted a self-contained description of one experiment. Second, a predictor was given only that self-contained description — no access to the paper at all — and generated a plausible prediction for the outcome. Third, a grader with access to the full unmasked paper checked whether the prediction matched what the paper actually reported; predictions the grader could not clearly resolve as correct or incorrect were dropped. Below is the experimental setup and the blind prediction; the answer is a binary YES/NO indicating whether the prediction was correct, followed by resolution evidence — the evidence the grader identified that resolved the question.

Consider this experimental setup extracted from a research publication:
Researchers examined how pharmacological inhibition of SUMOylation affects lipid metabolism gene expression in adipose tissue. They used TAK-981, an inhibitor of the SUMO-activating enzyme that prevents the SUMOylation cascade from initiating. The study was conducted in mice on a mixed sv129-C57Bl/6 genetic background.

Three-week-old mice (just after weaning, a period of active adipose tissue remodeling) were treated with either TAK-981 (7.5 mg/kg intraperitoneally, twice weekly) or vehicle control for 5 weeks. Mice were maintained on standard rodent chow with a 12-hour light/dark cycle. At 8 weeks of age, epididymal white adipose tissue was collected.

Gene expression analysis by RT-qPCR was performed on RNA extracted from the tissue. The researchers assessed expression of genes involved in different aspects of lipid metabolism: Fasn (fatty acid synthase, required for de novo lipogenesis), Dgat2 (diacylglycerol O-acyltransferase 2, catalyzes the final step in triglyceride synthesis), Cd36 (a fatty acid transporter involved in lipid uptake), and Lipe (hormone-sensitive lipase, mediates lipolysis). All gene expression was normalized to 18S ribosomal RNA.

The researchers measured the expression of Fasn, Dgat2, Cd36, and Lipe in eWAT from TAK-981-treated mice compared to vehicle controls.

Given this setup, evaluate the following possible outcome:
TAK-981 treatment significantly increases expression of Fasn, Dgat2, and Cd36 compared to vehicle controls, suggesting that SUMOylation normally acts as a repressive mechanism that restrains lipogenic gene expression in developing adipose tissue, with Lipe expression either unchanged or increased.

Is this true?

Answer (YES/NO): NO